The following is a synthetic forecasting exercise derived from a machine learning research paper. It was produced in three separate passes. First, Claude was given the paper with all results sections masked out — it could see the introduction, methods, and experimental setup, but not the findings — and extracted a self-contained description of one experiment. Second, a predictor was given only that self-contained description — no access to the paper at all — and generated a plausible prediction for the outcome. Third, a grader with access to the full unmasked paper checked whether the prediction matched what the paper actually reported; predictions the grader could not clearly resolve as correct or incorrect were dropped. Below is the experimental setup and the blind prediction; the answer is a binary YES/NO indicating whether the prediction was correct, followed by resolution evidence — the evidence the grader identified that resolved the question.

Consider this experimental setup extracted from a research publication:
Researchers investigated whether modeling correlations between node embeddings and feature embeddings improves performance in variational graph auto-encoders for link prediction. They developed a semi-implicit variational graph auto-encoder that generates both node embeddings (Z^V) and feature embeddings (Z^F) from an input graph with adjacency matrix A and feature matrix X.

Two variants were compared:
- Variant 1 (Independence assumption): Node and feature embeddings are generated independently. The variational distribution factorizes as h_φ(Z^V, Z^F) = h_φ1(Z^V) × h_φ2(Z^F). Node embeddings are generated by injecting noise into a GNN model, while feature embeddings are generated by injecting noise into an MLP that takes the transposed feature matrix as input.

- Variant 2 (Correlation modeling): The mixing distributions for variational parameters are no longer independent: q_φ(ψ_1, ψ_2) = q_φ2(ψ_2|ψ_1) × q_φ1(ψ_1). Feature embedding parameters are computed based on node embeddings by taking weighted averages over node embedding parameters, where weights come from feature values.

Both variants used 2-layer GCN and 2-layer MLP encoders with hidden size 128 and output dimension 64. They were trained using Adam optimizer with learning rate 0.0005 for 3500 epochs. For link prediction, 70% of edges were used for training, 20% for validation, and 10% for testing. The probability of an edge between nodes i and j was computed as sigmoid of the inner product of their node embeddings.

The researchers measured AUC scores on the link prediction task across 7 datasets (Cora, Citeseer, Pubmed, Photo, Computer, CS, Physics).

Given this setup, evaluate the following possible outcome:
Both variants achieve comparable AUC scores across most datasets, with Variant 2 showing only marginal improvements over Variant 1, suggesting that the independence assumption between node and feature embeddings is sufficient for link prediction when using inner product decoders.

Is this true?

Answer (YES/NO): NO